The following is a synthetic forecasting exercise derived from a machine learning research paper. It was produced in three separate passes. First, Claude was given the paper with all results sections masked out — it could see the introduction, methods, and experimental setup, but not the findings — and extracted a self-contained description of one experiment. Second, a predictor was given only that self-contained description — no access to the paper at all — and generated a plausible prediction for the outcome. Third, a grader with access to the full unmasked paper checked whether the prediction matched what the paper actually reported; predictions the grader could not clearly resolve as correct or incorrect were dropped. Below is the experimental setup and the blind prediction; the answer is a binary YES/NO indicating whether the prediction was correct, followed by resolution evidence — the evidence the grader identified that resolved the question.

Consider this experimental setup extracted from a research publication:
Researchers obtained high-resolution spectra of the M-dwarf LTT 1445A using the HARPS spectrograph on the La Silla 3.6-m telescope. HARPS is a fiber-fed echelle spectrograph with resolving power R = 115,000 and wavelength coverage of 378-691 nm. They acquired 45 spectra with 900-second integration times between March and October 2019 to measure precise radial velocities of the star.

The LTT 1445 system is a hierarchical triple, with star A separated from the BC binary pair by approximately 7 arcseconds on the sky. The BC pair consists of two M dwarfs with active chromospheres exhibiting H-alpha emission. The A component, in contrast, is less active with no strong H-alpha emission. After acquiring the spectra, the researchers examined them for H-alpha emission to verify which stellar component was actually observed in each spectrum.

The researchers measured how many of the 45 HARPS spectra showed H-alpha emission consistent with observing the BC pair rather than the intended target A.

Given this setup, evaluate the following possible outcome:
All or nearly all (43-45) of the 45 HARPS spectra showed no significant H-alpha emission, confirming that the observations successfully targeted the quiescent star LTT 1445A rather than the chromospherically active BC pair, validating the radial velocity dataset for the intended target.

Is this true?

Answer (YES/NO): NO